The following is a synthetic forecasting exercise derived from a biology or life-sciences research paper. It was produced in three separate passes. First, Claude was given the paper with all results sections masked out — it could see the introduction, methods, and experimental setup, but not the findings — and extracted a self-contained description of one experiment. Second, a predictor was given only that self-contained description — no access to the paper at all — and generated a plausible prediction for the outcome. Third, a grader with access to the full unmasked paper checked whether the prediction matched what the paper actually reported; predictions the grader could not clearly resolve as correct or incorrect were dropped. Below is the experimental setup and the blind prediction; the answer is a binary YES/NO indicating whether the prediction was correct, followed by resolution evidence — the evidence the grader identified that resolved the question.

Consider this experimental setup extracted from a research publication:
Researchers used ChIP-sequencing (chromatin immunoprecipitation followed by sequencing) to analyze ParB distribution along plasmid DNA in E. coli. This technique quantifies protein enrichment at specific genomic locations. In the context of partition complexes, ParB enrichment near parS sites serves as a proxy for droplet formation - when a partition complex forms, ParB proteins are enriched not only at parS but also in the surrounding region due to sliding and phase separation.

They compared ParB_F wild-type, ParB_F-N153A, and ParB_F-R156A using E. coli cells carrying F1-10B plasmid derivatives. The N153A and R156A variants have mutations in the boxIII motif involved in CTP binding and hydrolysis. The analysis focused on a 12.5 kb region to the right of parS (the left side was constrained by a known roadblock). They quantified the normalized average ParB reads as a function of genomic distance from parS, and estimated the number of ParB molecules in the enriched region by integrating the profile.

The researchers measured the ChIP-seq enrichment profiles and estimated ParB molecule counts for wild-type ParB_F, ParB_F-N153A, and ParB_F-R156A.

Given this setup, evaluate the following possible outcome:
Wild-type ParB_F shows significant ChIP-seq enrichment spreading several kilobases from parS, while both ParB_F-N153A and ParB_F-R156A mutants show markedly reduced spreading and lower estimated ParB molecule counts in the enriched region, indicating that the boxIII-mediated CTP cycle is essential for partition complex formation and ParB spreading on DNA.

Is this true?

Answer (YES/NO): YES